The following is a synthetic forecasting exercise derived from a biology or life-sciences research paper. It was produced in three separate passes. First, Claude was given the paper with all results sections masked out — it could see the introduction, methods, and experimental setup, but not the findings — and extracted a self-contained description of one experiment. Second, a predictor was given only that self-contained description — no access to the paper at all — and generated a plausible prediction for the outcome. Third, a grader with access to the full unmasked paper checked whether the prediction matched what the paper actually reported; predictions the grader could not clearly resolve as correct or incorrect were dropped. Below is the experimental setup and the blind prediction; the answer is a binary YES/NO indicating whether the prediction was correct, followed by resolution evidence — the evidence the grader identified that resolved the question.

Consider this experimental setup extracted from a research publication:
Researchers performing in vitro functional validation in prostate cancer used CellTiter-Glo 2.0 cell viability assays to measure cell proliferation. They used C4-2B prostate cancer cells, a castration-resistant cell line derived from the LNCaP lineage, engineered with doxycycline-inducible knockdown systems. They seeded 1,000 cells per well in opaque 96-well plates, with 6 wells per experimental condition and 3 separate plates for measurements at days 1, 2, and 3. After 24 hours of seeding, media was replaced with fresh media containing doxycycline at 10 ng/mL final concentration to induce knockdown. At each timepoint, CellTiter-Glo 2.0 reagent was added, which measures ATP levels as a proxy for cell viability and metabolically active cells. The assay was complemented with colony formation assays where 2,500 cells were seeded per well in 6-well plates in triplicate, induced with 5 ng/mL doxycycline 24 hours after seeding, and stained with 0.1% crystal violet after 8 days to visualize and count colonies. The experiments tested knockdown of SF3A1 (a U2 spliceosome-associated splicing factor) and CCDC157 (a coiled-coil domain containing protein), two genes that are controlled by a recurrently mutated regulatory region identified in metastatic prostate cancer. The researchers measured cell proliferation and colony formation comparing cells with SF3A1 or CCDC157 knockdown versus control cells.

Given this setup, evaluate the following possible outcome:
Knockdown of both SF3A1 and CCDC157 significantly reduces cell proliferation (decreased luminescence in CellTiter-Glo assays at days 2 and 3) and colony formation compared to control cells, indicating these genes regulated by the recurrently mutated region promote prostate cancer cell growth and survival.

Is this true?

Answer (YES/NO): YES